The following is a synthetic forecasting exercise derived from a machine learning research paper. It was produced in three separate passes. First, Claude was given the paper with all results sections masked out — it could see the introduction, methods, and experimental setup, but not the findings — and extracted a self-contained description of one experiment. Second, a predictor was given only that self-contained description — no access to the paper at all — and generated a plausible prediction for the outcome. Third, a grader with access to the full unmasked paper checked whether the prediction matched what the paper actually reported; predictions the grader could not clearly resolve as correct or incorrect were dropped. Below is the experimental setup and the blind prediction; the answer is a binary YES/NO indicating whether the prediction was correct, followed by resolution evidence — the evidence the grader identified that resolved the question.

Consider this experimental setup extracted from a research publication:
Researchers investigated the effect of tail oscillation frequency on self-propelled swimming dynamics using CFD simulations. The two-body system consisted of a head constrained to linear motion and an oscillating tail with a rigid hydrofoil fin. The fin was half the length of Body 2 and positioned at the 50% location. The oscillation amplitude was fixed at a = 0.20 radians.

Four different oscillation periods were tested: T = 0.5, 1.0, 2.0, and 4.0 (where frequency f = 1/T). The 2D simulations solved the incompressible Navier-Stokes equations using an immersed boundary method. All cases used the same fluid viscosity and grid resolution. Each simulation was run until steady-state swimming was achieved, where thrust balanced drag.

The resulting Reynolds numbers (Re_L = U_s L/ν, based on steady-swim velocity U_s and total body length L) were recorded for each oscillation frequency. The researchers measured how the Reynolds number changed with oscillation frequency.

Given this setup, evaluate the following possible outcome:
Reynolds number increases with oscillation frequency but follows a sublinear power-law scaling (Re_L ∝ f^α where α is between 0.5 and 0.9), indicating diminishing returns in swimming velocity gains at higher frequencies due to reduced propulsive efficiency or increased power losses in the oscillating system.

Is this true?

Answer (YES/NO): NO